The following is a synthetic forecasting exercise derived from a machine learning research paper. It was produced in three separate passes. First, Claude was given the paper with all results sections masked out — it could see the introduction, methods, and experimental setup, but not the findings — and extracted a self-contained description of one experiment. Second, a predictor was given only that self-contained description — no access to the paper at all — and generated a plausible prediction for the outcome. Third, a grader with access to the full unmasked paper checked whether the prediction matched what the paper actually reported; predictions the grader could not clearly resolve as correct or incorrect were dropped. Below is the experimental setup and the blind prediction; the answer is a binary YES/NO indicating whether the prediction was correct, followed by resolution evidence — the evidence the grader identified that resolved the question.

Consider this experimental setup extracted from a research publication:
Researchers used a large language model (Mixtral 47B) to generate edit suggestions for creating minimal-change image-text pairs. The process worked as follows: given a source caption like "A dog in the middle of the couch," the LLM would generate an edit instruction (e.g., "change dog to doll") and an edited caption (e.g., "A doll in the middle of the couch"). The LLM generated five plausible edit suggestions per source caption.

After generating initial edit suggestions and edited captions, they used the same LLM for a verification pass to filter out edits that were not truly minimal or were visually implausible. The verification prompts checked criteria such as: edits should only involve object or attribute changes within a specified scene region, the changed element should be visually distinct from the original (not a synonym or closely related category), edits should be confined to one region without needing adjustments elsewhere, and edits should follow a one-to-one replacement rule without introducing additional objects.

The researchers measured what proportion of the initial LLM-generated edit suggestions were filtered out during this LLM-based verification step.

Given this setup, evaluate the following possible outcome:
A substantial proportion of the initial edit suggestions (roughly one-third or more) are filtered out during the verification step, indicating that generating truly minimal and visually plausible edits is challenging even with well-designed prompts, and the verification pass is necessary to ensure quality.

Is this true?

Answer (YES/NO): YES